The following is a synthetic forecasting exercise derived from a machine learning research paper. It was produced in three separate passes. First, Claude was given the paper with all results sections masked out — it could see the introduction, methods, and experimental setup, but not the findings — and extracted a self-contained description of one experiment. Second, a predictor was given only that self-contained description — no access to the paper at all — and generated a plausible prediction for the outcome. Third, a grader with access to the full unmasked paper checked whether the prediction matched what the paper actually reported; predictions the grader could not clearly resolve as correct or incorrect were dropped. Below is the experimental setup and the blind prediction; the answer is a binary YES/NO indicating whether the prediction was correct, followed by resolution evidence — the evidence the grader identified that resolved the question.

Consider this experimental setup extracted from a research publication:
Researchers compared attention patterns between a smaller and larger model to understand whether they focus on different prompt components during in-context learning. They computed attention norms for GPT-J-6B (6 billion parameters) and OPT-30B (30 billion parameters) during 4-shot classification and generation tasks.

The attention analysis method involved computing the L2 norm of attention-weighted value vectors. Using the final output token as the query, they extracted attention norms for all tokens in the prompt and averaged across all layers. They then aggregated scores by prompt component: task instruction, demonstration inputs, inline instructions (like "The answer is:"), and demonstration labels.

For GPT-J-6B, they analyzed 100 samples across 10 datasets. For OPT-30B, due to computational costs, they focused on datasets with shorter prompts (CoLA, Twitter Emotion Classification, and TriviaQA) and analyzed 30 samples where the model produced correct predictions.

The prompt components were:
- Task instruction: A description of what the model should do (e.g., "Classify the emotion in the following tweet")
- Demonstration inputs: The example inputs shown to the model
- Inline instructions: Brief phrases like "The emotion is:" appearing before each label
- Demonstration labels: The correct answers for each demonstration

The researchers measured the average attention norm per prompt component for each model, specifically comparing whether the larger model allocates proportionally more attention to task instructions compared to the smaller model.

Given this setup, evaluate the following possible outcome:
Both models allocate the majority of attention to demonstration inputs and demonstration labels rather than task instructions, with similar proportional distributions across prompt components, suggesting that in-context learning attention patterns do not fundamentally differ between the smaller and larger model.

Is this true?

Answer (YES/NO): NO